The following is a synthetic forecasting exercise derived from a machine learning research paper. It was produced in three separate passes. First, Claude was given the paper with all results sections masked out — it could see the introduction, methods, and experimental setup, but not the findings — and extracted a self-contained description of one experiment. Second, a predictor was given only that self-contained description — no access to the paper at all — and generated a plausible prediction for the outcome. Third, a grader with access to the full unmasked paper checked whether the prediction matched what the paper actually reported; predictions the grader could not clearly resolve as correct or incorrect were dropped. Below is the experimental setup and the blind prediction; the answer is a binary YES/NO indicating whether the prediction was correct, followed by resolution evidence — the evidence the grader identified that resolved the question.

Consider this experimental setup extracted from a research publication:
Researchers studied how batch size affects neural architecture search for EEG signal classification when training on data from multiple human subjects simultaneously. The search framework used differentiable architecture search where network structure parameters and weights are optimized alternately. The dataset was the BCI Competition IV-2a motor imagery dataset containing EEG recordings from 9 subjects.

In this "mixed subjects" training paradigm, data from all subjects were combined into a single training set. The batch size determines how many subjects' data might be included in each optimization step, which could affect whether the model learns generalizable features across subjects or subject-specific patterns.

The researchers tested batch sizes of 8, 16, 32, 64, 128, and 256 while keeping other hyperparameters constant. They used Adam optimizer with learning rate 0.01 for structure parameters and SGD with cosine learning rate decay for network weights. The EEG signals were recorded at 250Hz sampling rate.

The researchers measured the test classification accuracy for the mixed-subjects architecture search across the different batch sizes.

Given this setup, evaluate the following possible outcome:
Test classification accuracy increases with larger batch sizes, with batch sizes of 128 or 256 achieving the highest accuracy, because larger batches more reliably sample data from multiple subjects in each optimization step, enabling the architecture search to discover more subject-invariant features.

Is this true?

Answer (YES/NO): YES